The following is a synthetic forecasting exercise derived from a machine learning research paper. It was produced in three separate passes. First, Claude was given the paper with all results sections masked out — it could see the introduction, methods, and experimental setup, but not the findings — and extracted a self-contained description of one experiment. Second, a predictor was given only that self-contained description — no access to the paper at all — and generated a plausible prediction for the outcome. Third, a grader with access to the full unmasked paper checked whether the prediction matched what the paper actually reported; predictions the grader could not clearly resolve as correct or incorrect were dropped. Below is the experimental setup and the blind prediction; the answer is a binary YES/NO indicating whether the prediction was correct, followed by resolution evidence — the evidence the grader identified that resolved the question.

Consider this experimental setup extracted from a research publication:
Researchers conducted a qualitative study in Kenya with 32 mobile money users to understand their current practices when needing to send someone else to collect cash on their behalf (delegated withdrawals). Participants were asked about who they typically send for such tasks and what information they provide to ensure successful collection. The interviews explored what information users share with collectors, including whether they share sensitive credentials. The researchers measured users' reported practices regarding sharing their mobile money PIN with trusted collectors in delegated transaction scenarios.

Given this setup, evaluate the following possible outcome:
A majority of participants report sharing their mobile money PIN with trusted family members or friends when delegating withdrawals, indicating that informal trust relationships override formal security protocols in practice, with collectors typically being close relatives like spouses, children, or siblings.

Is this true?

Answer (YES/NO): NO